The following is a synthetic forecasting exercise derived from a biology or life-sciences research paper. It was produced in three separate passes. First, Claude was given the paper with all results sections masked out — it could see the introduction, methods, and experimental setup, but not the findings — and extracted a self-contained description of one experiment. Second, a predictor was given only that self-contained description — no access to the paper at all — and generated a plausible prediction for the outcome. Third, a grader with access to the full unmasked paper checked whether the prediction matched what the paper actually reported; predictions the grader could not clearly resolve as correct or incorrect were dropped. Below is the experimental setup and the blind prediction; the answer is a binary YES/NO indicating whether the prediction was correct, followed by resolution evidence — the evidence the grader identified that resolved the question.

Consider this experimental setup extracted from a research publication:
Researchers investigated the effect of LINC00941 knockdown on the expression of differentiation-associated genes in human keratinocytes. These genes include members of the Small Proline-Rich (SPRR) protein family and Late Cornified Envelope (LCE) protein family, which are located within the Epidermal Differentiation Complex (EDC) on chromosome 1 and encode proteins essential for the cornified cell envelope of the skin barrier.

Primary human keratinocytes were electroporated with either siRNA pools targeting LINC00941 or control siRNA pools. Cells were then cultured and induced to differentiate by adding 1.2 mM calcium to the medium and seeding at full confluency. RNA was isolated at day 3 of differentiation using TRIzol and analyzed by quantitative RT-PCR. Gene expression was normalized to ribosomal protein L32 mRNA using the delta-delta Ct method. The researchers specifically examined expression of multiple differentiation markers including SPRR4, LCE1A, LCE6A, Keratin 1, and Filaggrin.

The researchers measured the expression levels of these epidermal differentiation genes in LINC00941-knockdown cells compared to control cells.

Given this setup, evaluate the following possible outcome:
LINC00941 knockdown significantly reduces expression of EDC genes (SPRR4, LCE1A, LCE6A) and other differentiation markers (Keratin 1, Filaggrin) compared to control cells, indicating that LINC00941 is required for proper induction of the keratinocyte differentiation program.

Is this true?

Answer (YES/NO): NO